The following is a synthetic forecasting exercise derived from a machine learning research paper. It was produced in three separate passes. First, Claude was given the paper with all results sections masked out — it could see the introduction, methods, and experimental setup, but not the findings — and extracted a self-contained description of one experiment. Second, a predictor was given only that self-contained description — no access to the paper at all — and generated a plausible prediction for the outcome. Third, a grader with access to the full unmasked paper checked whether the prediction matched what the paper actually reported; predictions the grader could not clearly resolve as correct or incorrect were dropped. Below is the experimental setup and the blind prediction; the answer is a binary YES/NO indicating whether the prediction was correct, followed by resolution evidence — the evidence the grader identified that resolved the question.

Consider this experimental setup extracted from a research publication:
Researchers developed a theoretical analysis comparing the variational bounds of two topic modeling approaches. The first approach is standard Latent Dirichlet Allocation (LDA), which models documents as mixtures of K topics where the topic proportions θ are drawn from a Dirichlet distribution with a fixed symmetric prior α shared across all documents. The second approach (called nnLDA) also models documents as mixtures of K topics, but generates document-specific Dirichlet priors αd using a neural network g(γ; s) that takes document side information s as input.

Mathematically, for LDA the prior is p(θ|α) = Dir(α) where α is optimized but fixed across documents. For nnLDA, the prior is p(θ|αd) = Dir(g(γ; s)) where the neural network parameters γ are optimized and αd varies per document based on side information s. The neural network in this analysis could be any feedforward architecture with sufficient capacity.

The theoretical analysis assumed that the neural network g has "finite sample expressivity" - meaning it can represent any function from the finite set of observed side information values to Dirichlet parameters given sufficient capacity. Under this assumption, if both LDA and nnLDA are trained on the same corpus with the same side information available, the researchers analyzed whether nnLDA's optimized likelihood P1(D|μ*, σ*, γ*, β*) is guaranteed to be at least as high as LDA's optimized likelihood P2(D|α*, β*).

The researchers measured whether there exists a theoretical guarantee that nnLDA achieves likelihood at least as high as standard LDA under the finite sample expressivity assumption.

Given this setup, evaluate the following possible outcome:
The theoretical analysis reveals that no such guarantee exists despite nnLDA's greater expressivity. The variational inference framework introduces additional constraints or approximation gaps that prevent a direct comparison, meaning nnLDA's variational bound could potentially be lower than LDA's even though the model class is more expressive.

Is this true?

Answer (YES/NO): NO